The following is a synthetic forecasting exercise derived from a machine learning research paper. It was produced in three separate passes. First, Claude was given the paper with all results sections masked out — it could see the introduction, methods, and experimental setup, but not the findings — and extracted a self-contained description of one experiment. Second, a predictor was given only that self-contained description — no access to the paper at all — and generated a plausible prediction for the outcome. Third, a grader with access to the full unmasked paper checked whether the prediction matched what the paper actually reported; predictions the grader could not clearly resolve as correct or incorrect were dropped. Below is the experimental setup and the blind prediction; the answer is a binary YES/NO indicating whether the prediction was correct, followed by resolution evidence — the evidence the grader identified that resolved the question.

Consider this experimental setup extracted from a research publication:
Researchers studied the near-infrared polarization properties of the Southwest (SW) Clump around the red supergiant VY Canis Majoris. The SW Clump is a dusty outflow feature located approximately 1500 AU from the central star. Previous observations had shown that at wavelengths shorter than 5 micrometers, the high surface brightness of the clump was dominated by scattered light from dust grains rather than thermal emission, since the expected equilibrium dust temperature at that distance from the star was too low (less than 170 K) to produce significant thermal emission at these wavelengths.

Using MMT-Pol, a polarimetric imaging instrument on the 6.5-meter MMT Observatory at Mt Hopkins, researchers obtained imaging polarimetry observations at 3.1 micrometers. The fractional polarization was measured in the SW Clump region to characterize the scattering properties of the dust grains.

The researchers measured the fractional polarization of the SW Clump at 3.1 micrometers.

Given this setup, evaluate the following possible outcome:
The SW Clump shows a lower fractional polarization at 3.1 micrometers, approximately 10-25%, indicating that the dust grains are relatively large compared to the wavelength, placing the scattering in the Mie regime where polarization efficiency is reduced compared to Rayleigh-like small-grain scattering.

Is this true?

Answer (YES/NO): NO